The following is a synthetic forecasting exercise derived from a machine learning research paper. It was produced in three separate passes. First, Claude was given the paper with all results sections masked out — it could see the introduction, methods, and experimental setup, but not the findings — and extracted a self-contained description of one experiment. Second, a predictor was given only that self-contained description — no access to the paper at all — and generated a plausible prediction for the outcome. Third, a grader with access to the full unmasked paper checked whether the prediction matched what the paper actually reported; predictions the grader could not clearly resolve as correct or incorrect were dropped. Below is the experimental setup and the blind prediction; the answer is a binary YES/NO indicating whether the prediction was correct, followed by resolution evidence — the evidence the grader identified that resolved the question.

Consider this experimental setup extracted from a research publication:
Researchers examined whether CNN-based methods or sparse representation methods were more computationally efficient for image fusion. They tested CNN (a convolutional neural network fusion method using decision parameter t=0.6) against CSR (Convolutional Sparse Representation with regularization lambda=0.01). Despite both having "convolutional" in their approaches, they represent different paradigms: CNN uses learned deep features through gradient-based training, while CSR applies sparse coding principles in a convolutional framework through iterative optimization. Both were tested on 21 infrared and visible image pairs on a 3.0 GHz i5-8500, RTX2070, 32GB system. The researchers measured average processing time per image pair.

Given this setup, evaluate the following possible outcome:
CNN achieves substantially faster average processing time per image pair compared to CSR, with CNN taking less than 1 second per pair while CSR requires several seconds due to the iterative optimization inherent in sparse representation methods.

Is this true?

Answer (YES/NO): NO